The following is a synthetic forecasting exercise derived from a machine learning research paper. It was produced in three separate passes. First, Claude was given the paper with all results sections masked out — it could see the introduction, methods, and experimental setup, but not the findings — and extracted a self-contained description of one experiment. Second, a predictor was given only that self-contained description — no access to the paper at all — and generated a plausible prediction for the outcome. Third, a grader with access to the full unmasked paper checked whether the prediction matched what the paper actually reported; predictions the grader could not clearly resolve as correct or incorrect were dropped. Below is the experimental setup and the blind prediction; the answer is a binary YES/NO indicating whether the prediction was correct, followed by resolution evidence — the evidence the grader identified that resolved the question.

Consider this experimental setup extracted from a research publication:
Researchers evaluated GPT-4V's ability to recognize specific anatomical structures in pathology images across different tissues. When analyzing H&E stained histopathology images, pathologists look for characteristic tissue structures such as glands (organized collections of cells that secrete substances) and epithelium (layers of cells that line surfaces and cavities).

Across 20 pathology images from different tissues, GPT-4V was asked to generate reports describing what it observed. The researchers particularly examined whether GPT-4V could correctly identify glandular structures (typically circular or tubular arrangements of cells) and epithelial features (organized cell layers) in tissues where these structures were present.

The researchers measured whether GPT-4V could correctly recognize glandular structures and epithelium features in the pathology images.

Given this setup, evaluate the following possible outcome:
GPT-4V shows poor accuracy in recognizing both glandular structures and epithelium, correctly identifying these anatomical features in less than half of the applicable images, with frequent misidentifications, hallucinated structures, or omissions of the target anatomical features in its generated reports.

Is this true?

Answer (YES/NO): NO